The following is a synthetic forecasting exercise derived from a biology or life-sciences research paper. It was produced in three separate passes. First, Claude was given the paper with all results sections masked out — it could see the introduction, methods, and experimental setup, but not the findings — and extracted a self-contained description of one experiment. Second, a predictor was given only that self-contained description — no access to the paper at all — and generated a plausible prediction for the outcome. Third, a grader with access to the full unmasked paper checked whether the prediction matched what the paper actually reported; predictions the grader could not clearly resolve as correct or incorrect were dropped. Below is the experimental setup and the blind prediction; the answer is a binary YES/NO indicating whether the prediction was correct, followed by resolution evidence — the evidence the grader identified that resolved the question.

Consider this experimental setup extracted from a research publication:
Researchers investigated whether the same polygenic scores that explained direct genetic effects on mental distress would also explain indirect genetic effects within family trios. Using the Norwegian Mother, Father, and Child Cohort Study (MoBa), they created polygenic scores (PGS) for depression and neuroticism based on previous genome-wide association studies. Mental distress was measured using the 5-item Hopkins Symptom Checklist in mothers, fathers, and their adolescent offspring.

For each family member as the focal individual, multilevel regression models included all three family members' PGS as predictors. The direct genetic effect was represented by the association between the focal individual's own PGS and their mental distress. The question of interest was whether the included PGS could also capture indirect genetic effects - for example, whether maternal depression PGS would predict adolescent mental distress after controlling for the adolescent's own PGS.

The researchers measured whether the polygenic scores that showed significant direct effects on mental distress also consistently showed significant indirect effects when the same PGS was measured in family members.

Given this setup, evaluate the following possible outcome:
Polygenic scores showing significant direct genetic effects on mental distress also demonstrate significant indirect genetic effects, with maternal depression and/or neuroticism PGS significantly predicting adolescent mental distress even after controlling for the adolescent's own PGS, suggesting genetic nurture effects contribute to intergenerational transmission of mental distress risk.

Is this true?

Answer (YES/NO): NO